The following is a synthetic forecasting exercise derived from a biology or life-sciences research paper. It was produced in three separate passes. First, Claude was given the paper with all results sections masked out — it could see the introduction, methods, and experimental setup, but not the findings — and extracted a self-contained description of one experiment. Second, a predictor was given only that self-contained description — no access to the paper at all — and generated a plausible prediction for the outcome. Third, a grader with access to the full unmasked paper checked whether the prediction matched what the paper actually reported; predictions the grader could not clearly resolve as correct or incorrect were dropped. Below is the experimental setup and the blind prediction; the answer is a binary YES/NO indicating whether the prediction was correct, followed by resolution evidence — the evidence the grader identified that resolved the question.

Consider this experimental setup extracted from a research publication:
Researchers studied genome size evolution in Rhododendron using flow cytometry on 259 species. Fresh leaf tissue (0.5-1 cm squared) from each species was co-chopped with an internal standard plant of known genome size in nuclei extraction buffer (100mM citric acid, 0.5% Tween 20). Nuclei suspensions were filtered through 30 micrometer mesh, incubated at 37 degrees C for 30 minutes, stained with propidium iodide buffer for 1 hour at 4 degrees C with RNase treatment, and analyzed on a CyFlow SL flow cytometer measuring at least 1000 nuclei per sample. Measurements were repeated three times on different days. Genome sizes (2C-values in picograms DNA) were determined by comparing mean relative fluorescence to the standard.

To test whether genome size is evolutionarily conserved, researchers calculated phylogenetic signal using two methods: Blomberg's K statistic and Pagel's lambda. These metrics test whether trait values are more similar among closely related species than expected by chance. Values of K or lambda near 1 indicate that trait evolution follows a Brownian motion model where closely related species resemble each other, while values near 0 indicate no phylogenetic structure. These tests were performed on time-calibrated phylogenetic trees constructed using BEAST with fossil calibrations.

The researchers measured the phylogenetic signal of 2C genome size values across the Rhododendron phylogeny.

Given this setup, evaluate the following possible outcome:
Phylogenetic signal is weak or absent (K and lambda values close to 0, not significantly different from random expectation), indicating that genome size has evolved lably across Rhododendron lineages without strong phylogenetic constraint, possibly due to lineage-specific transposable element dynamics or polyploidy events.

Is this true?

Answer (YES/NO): YES